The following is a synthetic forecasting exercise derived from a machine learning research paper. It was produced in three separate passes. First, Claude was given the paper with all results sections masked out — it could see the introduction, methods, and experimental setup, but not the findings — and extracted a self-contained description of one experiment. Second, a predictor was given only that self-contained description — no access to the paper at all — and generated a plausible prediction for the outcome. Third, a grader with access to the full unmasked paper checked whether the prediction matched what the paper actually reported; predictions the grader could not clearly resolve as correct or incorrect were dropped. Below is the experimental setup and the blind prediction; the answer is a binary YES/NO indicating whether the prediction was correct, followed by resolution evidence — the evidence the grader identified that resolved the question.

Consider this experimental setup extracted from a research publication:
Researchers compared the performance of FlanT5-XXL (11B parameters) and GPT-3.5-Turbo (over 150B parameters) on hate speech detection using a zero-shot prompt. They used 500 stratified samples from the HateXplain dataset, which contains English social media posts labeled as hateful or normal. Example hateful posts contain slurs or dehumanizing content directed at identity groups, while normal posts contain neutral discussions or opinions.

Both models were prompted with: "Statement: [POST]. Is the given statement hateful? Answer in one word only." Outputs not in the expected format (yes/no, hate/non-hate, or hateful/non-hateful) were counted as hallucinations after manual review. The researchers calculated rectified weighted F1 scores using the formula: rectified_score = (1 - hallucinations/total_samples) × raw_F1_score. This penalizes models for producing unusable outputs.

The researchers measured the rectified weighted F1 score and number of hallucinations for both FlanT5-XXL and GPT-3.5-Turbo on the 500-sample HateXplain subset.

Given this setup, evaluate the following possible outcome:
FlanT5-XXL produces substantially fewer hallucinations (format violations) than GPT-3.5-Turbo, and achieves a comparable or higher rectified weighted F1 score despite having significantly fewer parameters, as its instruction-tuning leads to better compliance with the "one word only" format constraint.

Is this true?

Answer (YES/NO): NO